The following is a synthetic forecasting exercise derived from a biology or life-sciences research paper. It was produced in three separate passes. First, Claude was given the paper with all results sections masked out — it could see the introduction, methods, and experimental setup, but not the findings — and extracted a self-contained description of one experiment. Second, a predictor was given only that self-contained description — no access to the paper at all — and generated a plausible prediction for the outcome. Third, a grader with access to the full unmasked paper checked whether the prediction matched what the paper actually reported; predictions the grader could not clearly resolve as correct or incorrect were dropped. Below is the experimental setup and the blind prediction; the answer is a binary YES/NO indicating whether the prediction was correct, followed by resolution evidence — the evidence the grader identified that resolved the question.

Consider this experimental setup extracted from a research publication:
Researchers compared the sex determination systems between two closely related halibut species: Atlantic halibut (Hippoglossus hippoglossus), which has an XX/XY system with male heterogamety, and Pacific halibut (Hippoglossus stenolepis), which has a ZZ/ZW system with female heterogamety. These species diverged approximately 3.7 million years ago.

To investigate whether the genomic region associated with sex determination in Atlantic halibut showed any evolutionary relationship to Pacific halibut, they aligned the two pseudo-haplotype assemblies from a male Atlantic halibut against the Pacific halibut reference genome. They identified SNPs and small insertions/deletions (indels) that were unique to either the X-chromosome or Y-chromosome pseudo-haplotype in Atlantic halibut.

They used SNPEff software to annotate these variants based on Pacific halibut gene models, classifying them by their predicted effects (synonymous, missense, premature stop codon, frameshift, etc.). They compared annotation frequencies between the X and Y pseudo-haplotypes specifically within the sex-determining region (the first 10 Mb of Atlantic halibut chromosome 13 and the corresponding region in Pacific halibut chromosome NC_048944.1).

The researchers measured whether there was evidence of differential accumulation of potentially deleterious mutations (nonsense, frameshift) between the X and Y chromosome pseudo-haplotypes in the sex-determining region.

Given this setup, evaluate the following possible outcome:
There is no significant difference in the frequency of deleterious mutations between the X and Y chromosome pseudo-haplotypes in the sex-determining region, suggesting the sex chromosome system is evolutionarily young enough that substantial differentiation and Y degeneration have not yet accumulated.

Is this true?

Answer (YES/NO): YES